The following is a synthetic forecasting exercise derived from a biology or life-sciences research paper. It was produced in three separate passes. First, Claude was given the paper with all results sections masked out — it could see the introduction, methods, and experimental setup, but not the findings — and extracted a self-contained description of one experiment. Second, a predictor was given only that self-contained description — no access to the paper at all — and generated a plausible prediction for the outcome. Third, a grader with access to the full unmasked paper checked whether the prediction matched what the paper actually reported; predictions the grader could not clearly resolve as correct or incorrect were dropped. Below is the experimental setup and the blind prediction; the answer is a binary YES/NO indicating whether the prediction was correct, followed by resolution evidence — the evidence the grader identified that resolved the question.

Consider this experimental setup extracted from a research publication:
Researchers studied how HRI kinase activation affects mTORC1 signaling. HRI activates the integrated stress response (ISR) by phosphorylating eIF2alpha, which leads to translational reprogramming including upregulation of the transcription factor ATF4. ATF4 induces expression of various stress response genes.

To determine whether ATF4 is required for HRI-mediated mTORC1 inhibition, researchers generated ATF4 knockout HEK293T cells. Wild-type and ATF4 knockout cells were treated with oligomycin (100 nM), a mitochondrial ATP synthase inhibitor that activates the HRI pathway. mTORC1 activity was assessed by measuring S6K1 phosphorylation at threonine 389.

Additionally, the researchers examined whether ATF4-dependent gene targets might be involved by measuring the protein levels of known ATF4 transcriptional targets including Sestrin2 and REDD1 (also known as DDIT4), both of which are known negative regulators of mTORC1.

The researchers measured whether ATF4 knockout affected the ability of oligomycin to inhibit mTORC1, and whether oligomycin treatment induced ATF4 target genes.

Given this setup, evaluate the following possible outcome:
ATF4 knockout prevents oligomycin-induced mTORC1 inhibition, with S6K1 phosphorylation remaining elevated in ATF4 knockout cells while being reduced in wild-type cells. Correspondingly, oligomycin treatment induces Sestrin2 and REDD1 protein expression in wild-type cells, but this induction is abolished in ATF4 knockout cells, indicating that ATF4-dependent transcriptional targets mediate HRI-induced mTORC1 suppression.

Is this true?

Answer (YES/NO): YES